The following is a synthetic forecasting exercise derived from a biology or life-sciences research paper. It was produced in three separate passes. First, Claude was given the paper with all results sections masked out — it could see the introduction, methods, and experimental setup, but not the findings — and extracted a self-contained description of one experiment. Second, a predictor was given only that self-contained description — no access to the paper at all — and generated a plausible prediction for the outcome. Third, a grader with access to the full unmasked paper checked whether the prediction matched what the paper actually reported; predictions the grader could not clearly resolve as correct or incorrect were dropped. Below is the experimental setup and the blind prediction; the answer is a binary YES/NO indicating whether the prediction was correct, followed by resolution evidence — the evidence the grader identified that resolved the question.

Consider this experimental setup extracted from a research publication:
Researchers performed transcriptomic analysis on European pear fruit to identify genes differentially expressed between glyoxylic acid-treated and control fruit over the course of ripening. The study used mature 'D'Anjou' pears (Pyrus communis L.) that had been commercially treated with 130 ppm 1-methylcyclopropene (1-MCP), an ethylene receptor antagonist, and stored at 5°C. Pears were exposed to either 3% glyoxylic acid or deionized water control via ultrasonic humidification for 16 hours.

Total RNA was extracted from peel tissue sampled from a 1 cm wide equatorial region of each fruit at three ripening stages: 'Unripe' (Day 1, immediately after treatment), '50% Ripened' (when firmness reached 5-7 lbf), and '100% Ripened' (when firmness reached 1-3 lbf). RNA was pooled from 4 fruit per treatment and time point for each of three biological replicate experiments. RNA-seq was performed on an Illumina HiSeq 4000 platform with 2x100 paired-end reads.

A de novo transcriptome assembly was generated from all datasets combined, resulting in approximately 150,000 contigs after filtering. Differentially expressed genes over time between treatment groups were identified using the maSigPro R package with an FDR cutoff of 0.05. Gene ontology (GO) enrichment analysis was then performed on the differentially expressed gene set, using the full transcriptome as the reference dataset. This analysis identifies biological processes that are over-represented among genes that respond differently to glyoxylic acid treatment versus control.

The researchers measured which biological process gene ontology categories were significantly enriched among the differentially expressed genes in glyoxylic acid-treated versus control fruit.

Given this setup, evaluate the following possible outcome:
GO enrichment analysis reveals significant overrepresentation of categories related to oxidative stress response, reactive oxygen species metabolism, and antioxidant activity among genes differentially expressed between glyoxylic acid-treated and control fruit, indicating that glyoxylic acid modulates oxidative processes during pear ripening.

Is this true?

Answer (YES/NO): YES